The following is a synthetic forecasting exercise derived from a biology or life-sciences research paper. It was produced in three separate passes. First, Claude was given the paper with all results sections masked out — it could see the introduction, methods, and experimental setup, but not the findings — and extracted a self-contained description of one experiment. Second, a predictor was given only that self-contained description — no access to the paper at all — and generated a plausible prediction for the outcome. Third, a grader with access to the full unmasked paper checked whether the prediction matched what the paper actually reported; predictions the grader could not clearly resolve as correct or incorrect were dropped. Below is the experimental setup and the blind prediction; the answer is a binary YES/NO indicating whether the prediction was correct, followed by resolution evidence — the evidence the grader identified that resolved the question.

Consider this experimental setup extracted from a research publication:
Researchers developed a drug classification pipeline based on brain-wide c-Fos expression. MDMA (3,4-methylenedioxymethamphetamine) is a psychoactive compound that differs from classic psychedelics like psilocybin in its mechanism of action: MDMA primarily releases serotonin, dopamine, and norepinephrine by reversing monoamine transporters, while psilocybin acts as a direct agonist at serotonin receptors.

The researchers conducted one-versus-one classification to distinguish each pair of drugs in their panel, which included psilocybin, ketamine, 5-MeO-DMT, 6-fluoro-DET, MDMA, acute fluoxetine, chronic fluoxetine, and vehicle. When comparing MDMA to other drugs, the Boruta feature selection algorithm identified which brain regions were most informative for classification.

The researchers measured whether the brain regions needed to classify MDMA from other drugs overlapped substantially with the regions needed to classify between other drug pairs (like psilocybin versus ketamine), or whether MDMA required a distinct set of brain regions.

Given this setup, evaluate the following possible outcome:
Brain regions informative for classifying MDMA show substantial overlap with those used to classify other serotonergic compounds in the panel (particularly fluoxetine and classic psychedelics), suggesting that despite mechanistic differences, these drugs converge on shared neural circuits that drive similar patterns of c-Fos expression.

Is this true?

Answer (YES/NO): NO